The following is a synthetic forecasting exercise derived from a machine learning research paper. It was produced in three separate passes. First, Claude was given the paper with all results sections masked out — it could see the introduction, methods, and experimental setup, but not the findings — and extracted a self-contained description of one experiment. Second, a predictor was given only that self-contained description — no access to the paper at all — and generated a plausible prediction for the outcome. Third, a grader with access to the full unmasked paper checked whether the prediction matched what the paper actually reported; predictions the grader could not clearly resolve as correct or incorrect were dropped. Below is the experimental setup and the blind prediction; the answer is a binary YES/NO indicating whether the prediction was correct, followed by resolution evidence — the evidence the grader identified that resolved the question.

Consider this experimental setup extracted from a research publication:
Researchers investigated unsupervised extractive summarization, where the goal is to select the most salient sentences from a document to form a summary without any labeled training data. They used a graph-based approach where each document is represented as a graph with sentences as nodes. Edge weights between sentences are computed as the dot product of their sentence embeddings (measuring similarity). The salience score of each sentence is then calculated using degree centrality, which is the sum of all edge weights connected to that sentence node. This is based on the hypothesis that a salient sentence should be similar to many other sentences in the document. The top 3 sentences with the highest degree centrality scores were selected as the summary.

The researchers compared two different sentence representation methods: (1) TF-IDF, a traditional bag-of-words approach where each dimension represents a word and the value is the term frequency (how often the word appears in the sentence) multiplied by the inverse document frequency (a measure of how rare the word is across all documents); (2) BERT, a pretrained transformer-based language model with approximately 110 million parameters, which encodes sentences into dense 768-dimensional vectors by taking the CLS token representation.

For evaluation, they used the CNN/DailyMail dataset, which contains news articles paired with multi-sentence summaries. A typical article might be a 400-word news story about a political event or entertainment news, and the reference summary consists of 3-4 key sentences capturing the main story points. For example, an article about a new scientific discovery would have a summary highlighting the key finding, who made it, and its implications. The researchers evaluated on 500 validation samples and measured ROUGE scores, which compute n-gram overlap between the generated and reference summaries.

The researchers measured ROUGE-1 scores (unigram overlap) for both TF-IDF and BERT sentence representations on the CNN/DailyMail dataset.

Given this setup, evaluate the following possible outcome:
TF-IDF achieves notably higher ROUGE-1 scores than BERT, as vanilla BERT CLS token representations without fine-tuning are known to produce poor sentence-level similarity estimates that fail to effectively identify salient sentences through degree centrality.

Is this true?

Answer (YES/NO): YES